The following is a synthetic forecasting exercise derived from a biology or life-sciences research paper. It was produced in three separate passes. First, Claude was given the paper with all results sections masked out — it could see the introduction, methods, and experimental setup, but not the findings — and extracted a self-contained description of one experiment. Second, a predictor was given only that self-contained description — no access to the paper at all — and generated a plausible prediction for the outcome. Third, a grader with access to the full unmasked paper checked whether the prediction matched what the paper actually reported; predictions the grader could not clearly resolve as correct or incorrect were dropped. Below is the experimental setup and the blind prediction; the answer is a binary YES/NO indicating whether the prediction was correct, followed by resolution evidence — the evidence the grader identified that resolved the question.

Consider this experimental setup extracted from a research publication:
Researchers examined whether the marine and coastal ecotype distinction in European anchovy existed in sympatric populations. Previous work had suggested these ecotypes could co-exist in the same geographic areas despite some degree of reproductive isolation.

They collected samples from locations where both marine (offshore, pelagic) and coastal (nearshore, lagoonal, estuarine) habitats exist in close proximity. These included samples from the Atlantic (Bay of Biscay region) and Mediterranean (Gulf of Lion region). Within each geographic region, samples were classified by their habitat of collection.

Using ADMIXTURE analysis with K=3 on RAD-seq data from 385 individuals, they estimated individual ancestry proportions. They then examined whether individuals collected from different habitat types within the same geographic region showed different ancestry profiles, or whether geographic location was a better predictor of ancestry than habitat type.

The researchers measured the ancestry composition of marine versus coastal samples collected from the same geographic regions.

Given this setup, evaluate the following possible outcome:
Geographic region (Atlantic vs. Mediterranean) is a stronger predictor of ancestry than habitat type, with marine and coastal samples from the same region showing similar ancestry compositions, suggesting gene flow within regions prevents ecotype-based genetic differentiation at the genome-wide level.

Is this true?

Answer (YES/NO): NO